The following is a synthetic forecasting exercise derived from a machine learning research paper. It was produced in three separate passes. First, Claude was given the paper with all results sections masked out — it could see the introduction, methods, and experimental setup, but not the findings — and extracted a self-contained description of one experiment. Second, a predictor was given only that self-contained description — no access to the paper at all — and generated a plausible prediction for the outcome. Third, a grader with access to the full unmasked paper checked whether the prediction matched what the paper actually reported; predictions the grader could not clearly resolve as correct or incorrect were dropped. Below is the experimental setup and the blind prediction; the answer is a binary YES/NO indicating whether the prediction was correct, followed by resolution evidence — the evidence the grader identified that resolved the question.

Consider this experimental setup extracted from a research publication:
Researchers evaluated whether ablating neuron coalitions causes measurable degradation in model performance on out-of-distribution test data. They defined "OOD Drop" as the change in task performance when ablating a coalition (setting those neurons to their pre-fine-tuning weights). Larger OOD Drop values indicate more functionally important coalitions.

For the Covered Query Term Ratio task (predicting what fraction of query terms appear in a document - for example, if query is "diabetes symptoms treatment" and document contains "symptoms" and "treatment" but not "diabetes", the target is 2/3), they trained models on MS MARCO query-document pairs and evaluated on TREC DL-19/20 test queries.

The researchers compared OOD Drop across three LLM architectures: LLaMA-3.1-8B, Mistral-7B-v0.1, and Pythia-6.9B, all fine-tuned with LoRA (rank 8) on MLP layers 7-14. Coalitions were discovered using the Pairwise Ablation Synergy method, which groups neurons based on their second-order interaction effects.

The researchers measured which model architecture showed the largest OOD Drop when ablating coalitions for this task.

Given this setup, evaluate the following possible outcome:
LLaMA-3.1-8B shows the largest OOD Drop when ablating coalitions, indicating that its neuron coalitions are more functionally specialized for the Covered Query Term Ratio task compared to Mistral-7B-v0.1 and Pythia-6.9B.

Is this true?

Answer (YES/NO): NO